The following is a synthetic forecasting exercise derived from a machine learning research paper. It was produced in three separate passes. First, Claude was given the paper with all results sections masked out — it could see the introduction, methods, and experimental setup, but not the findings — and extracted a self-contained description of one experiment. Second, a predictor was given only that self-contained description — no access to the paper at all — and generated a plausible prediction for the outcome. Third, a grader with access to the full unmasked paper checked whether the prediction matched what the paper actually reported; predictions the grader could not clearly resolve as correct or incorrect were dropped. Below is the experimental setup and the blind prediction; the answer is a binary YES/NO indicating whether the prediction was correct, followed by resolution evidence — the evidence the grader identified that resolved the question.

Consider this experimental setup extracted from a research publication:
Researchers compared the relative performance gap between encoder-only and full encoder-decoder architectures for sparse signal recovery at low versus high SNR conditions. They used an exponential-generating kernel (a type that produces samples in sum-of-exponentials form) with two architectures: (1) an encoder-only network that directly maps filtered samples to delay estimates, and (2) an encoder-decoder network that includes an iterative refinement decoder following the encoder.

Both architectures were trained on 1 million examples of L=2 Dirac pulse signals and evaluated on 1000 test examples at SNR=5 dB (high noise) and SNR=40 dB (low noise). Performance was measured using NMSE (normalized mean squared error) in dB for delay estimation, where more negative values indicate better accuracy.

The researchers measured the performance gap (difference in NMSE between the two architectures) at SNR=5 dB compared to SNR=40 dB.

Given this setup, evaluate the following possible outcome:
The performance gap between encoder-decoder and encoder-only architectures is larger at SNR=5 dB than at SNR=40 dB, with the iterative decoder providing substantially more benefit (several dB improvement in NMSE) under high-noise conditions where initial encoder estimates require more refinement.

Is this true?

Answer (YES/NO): YES